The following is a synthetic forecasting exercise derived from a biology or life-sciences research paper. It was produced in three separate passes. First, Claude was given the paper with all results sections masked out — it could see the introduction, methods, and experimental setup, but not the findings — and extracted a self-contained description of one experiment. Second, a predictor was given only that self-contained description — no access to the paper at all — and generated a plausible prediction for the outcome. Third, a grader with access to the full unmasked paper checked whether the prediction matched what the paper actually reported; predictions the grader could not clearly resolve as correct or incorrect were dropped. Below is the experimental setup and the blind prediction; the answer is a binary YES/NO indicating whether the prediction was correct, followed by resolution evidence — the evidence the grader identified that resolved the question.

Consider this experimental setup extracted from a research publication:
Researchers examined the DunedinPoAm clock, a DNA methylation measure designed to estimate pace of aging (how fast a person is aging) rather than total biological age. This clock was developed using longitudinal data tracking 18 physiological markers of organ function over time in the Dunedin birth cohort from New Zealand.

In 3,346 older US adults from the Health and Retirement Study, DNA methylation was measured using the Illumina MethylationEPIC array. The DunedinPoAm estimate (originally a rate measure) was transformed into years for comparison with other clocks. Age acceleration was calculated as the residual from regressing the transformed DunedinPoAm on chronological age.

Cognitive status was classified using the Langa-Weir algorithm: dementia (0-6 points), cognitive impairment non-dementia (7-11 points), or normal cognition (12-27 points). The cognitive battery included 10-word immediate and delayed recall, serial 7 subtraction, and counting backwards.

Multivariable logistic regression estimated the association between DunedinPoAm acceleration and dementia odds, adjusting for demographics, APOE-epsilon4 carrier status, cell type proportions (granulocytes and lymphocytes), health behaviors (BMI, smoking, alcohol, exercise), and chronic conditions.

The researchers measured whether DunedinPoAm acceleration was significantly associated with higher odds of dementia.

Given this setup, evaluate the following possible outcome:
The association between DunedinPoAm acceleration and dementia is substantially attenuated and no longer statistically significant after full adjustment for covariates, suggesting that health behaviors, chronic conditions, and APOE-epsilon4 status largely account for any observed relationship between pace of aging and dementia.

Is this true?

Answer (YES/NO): YES